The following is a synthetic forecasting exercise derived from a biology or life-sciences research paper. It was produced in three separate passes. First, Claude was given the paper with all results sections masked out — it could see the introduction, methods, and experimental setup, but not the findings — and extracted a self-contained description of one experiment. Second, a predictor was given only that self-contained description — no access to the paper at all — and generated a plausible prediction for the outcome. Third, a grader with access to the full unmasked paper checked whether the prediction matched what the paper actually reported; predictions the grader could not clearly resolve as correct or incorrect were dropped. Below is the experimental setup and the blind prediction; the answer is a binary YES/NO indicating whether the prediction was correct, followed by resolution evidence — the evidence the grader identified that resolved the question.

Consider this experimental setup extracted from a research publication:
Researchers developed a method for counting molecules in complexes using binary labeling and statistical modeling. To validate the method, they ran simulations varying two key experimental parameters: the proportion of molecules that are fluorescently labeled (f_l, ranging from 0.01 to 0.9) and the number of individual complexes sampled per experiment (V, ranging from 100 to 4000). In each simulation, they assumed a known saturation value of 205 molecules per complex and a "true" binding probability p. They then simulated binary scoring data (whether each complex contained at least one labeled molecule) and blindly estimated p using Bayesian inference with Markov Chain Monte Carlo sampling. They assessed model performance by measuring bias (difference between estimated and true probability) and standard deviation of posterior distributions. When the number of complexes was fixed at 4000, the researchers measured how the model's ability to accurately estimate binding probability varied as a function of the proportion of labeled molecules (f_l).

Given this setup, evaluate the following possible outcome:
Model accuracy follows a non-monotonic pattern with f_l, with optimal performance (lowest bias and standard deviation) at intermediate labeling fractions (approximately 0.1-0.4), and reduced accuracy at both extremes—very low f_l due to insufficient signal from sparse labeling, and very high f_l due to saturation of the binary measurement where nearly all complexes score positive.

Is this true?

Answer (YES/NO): NO